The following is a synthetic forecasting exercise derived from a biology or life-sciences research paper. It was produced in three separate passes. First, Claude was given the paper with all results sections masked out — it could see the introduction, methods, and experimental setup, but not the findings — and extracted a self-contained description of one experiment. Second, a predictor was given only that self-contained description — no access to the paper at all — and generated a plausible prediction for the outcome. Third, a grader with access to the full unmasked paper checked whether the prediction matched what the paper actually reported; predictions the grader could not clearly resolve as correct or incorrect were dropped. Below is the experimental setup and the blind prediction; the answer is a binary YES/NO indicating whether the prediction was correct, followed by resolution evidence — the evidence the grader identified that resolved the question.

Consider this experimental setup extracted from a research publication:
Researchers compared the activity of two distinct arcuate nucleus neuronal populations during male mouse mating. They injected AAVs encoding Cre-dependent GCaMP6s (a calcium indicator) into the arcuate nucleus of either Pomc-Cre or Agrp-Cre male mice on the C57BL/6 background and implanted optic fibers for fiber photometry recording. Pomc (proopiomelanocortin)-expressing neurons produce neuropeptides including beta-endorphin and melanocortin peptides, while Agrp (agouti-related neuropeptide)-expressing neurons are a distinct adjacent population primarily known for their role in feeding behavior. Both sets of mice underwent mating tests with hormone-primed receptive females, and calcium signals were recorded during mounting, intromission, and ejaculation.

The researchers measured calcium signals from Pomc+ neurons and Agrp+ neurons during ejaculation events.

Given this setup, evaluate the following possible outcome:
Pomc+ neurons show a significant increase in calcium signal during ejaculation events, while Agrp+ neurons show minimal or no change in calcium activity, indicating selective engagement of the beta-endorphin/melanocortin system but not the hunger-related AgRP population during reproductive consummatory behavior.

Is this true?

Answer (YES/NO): YES